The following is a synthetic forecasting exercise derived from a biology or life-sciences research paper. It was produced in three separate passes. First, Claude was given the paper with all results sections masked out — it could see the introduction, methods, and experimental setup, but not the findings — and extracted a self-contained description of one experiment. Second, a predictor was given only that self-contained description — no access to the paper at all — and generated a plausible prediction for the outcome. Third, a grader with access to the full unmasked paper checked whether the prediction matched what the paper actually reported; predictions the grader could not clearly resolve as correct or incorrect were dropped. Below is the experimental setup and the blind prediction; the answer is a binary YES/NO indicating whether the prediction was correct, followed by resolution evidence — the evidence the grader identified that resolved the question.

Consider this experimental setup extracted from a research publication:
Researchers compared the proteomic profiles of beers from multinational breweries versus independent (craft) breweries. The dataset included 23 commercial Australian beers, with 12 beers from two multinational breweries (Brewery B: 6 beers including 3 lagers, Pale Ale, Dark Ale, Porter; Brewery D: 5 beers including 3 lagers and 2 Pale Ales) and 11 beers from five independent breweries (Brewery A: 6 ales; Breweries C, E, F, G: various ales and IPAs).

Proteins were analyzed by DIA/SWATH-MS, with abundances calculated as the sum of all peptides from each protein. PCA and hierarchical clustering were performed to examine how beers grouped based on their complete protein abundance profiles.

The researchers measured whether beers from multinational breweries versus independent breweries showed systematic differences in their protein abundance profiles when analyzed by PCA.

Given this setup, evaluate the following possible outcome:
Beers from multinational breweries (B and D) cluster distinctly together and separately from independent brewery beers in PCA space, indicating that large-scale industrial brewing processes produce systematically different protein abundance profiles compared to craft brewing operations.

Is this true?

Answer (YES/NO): YES